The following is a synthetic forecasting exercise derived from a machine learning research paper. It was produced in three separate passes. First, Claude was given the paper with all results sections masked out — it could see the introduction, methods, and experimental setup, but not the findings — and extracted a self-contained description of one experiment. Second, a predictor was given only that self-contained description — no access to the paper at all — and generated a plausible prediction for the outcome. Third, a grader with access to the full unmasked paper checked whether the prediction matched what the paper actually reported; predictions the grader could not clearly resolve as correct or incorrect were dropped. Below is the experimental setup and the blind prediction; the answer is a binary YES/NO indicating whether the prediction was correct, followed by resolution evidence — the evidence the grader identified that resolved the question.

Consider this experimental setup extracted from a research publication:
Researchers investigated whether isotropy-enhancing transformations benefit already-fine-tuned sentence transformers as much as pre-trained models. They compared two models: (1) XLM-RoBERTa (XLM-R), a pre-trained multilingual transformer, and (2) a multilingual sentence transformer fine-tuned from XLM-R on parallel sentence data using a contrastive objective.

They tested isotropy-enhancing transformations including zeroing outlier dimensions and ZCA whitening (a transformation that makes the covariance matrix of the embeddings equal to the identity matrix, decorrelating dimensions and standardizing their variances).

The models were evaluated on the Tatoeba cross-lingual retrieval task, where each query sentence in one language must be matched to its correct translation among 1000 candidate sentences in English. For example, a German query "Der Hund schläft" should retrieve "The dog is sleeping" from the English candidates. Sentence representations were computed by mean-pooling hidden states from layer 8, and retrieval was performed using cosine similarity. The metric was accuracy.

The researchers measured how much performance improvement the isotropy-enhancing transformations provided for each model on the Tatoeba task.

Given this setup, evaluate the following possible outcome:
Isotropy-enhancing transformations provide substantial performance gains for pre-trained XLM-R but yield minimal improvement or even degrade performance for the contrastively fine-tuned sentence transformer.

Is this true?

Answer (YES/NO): YES